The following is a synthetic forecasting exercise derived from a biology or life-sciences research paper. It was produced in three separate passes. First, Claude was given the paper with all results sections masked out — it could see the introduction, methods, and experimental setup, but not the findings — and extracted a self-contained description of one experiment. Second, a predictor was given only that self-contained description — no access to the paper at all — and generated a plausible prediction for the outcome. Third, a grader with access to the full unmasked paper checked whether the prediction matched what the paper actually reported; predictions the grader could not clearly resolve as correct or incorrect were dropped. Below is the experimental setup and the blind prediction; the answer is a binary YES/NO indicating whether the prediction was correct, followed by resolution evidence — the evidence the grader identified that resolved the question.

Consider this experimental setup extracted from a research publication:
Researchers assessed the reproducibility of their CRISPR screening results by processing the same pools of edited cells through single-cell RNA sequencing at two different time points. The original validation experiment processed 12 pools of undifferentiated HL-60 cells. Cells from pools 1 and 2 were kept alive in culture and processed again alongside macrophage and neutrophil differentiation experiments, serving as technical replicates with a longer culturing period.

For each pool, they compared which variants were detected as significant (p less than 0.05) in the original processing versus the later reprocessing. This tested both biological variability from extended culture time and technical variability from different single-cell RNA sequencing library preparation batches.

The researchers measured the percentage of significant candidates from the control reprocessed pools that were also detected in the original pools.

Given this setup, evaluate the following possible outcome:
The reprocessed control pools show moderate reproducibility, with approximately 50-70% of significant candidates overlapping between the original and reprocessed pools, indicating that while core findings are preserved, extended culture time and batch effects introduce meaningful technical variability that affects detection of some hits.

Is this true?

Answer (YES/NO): NO